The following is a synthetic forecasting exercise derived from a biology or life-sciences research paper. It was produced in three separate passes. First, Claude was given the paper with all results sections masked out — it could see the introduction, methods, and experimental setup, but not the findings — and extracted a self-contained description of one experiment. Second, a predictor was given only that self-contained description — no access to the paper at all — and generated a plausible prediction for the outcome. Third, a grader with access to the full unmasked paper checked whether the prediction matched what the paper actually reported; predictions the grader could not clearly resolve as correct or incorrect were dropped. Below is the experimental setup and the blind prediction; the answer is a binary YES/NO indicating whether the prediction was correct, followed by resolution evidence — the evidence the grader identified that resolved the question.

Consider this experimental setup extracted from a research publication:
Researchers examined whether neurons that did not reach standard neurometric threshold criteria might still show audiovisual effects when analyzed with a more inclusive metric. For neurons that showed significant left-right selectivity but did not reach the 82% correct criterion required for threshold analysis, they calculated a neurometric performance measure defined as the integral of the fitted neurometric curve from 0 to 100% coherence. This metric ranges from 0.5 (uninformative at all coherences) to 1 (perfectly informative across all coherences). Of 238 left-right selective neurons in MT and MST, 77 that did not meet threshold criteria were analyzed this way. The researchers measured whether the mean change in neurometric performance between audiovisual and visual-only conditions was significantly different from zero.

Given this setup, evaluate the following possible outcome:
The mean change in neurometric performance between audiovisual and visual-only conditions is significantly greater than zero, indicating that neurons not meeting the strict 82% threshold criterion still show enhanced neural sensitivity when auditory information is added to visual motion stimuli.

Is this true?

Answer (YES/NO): NO